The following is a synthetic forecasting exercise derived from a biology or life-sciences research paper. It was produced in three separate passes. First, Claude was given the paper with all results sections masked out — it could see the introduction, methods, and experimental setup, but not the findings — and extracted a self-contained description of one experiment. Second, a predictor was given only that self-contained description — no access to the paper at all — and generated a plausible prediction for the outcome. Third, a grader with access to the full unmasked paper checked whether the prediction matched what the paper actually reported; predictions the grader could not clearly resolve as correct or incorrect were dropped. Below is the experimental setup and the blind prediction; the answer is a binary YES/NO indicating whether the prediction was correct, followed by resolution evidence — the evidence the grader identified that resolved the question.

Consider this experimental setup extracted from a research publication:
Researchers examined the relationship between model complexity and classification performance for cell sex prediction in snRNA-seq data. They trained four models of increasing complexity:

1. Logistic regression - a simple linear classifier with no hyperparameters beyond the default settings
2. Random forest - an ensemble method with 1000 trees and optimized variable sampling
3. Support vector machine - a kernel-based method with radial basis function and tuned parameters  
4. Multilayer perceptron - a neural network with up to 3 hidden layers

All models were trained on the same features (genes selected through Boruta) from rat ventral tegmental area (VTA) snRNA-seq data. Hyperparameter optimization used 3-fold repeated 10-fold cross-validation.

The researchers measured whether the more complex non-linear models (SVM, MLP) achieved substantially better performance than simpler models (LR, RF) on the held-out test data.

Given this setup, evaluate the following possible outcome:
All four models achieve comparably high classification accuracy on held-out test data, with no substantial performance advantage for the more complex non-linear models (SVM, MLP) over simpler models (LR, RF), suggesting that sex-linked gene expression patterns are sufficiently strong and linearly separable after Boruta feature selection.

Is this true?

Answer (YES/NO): YES